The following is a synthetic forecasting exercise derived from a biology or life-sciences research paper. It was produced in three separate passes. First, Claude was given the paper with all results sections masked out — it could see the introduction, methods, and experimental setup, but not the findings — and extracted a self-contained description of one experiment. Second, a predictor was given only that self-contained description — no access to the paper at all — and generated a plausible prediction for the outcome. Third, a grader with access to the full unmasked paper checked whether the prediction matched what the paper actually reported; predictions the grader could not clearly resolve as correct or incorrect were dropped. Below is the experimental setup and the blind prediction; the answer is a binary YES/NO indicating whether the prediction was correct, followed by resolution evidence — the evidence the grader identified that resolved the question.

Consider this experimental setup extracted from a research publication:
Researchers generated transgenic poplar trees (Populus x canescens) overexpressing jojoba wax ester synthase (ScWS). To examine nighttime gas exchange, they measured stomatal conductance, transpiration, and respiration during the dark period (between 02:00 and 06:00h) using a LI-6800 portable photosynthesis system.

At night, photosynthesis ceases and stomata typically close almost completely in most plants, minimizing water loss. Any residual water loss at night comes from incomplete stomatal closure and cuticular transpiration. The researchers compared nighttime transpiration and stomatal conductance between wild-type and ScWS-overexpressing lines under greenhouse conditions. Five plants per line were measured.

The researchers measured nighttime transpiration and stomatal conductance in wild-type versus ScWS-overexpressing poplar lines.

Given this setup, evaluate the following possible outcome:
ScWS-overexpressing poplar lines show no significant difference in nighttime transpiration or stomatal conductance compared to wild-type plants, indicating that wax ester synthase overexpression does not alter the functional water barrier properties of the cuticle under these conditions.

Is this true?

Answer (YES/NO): YES